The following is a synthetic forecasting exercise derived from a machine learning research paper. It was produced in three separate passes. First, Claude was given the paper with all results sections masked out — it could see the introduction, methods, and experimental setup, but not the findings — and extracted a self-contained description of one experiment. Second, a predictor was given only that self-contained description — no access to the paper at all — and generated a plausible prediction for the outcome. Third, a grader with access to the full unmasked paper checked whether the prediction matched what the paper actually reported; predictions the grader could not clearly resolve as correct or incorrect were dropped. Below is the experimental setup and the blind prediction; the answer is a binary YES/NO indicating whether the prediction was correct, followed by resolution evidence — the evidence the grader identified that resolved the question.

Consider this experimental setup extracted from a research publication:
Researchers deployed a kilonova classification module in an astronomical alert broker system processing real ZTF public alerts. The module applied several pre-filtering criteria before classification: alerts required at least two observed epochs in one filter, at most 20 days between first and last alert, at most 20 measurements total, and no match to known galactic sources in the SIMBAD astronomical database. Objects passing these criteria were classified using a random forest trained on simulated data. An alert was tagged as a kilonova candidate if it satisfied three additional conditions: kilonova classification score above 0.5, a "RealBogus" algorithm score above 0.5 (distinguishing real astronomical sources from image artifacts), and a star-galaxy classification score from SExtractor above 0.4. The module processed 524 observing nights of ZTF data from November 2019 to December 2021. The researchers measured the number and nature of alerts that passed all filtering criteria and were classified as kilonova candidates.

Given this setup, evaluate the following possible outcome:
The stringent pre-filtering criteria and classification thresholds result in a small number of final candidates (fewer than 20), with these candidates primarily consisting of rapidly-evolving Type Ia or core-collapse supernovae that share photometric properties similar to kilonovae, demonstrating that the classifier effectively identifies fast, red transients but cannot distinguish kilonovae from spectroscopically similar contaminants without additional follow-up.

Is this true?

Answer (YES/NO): NO